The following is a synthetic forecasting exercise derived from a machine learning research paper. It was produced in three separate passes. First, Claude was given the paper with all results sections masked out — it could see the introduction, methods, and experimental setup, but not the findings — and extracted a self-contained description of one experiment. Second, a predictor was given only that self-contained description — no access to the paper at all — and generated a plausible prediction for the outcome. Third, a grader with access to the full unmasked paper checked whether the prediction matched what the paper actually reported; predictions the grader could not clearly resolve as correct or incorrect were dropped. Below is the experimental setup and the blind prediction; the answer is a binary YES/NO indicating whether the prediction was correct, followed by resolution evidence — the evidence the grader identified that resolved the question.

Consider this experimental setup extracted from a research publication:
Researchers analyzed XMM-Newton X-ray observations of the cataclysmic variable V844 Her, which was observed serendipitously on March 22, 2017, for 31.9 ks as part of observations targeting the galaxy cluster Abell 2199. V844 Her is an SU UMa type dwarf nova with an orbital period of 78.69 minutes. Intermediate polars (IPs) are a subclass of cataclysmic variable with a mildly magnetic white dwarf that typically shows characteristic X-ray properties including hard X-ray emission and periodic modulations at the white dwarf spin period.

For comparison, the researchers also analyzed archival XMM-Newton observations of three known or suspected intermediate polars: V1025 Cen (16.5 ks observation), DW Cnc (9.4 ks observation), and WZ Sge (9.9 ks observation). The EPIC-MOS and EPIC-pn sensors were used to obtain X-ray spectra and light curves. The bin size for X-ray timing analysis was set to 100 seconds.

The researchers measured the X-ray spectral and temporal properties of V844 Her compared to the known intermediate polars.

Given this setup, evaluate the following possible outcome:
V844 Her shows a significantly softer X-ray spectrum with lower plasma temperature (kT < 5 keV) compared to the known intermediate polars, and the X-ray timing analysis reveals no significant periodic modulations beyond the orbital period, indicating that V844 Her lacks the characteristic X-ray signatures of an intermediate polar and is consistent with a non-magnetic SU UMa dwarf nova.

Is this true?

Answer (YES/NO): NO